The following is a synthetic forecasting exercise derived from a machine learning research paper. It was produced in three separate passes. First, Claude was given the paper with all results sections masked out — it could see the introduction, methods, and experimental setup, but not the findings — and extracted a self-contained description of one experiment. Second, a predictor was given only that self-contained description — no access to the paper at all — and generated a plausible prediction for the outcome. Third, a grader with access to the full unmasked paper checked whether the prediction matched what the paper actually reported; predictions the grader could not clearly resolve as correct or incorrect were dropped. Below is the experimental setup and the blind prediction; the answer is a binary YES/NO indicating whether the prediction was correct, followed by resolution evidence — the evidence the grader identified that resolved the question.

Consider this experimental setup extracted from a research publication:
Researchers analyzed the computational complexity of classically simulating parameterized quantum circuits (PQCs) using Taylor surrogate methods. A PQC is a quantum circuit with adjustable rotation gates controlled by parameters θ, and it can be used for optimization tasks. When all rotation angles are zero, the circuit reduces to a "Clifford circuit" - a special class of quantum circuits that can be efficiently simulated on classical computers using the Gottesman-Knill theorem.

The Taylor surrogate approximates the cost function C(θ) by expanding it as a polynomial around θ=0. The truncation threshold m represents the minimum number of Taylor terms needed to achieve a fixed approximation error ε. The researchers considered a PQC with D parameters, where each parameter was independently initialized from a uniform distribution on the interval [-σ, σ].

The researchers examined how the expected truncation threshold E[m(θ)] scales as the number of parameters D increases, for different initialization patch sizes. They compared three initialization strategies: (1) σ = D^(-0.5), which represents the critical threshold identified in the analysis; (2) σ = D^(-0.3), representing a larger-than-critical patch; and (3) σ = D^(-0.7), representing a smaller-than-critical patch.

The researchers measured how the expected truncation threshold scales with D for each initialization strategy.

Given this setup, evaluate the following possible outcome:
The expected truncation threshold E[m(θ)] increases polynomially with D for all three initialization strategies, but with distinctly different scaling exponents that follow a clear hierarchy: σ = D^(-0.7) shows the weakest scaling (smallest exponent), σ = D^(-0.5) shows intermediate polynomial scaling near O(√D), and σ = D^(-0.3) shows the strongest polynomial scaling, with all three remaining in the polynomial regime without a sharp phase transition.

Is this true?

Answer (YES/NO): YES